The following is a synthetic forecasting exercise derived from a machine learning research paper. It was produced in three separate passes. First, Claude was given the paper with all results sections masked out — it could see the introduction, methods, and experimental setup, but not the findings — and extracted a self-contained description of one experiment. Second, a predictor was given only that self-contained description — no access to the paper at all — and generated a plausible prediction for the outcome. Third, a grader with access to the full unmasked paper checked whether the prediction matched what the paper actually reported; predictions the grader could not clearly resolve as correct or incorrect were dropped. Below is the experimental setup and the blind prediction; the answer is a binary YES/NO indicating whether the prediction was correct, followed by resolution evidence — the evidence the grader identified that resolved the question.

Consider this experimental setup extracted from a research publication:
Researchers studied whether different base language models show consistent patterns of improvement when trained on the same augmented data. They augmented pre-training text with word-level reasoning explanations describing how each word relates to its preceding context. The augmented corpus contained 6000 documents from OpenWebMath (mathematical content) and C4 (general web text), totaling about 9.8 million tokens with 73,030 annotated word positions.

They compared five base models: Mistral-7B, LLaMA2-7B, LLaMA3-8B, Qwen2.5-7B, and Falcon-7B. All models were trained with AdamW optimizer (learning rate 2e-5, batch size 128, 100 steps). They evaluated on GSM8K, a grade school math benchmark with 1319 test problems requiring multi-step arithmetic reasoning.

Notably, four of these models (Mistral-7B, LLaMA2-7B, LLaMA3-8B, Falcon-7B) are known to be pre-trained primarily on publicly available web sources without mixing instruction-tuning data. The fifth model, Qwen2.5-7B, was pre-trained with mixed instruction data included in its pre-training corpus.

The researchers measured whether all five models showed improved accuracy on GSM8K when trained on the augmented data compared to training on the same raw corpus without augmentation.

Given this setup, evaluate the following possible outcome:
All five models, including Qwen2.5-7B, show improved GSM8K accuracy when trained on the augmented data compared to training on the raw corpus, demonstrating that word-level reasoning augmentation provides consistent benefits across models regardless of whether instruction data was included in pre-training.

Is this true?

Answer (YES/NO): NO